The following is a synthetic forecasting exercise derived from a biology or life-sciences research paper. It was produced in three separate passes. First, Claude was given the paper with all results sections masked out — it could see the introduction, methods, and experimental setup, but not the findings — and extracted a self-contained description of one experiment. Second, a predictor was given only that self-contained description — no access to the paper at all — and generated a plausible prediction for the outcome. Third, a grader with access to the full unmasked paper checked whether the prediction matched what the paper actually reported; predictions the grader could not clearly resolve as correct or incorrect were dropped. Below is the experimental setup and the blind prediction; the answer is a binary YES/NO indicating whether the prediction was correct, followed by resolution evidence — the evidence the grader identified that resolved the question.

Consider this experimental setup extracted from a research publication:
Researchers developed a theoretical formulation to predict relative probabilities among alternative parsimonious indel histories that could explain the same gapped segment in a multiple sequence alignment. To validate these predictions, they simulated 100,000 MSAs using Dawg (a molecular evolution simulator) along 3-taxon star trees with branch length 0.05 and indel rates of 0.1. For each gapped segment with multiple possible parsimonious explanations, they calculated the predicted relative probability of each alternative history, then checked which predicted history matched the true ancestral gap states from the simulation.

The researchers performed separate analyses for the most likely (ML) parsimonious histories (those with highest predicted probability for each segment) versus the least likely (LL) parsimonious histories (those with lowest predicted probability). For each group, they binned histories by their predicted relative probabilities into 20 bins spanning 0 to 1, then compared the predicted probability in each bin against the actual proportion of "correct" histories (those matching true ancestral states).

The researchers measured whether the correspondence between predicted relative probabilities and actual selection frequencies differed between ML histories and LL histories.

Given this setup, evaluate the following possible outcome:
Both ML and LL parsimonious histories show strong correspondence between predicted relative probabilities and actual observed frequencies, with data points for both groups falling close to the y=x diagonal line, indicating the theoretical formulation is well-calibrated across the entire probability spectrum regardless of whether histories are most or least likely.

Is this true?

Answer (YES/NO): YES